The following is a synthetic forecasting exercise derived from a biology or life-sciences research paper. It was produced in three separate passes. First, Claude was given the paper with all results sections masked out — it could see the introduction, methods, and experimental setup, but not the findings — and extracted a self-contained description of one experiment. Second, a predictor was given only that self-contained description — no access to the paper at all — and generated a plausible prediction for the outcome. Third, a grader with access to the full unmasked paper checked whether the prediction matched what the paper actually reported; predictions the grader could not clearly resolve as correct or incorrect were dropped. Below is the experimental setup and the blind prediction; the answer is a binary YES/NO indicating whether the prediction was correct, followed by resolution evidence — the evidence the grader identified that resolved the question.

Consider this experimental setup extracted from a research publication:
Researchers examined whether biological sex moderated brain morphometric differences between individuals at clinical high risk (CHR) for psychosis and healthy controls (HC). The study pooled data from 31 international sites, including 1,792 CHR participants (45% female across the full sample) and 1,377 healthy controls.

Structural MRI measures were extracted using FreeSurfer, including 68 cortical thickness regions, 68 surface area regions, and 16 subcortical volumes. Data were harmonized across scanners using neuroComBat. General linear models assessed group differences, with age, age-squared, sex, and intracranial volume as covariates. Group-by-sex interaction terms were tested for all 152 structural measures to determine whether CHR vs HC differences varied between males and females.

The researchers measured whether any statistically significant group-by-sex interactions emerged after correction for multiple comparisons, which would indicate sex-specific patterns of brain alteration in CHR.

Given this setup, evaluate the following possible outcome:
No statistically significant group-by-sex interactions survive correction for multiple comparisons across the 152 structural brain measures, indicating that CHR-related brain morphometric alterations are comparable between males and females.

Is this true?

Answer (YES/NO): YES